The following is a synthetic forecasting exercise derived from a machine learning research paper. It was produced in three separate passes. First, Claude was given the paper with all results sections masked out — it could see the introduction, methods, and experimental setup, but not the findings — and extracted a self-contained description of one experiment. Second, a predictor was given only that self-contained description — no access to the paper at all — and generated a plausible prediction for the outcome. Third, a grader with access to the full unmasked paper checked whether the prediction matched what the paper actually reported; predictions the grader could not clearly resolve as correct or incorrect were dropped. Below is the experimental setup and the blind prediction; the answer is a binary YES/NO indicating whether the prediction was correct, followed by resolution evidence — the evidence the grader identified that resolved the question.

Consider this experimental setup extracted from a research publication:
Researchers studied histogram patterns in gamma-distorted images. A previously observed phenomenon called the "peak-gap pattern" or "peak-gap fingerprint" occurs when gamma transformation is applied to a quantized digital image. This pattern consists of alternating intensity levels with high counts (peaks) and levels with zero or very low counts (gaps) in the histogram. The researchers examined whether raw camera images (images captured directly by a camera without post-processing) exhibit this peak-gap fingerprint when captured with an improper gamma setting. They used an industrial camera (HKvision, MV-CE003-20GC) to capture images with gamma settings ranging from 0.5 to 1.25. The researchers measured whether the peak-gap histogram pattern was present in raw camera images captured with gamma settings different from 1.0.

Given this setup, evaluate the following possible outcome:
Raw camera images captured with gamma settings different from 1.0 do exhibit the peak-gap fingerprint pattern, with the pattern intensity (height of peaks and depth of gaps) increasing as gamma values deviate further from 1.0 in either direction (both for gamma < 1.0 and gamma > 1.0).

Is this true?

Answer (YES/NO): NO